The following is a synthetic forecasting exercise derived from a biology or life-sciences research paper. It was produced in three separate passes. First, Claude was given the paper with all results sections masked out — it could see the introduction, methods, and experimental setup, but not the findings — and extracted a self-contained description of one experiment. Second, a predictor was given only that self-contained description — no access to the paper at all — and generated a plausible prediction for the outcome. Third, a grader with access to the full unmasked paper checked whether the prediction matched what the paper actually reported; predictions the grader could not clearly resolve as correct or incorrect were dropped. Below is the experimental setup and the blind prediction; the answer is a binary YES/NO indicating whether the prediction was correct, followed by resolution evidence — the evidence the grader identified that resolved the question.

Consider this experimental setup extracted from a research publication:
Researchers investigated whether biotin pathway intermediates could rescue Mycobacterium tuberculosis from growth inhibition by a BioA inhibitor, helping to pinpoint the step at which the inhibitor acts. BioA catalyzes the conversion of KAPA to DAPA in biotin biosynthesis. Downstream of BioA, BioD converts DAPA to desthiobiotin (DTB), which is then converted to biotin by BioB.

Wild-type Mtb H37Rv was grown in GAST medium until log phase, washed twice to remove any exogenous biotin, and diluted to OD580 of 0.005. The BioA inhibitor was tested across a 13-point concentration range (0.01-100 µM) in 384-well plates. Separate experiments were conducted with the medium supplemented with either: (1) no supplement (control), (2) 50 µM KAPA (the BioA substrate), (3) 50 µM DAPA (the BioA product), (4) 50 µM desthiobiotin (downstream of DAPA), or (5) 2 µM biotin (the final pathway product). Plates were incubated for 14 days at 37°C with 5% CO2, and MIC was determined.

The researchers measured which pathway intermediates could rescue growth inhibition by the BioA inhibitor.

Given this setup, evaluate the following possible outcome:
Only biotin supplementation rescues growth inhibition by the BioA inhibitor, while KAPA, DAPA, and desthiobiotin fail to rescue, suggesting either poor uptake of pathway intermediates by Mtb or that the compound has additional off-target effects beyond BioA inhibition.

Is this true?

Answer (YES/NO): NO